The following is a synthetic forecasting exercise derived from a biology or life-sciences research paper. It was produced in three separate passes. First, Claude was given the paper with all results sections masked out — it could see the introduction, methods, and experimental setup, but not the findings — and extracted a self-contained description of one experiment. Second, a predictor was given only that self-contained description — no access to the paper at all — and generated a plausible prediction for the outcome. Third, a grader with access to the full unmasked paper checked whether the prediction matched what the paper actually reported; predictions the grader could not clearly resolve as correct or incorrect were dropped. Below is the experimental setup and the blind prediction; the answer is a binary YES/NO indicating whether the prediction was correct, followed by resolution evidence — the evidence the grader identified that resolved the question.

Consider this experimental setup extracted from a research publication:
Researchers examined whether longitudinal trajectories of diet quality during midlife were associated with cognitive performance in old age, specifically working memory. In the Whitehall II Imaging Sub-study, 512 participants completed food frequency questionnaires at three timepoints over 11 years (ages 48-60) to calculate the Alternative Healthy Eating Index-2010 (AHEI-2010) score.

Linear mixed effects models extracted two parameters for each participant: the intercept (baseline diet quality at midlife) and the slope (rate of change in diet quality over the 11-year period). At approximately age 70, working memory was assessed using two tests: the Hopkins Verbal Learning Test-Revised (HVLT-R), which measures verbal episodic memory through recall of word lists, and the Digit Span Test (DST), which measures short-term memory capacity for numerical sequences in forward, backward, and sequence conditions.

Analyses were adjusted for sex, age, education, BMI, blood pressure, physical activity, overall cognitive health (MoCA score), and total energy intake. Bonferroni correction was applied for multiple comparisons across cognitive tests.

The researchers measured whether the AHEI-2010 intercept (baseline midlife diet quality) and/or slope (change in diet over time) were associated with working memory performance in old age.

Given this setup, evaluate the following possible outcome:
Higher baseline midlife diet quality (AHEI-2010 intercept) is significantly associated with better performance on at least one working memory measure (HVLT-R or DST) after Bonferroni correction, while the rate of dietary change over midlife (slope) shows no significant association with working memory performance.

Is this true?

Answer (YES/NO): NO